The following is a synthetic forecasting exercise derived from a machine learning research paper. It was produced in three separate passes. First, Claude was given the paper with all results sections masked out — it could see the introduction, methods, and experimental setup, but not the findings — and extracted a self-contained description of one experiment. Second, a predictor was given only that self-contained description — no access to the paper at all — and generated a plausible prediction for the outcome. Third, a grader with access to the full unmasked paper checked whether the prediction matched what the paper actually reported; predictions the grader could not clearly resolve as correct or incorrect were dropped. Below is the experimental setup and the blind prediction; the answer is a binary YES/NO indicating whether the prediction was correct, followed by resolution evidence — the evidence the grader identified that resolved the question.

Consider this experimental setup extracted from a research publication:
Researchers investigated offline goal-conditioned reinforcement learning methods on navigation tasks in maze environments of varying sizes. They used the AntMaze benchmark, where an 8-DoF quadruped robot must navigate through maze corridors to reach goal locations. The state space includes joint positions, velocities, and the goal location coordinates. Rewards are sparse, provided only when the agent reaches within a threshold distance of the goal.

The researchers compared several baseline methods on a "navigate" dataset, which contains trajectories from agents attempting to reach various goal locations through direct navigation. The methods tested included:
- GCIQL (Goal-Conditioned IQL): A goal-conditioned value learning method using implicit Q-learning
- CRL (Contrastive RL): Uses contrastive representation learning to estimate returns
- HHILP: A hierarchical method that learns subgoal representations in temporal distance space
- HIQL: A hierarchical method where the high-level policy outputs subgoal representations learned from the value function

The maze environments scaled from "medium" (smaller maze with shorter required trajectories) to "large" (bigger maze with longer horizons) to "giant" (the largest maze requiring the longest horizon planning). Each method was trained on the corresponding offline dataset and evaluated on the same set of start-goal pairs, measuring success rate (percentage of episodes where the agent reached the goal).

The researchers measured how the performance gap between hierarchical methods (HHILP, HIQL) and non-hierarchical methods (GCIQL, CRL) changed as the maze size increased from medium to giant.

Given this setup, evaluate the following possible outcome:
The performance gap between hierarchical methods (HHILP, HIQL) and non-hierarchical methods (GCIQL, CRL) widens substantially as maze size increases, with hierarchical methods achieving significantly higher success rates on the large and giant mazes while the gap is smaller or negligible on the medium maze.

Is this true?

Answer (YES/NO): YES